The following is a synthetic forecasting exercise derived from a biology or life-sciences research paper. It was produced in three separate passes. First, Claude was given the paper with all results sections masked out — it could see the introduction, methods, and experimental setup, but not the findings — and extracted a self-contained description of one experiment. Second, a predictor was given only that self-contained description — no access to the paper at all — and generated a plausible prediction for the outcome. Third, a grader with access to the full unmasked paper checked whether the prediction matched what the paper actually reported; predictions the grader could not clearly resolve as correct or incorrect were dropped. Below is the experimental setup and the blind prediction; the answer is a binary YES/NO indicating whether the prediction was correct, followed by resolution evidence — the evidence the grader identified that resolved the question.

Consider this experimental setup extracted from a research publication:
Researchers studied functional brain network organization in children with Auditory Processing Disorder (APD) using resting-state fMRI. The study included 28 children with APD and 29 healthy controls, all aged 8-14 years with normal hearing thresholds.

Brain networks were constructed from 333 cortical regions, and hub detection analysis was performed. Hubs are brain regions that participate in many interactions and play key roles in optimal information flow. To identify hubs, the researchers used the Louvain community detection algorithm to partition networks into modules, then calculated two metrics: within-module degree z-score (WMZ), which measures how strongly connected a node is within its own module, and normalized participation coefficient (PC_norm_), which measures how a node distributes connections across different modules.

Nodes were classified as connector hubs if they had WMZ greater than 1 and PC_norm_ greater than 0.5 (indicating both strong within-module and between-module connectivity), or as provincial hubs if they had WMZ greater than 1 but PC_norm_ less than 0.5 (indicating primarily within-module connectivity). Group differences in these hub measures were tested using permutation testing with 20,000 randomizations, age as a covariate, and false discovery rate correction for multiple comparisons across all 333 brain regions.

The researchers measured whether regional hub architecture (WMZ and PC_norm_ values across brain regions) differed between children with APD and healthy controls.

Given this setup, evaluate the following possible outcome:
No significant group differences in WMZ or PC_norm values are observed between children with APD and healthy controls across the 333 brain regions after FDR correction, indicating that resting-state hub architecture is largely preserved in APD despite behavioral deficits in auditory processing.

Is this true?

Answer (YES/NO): NO